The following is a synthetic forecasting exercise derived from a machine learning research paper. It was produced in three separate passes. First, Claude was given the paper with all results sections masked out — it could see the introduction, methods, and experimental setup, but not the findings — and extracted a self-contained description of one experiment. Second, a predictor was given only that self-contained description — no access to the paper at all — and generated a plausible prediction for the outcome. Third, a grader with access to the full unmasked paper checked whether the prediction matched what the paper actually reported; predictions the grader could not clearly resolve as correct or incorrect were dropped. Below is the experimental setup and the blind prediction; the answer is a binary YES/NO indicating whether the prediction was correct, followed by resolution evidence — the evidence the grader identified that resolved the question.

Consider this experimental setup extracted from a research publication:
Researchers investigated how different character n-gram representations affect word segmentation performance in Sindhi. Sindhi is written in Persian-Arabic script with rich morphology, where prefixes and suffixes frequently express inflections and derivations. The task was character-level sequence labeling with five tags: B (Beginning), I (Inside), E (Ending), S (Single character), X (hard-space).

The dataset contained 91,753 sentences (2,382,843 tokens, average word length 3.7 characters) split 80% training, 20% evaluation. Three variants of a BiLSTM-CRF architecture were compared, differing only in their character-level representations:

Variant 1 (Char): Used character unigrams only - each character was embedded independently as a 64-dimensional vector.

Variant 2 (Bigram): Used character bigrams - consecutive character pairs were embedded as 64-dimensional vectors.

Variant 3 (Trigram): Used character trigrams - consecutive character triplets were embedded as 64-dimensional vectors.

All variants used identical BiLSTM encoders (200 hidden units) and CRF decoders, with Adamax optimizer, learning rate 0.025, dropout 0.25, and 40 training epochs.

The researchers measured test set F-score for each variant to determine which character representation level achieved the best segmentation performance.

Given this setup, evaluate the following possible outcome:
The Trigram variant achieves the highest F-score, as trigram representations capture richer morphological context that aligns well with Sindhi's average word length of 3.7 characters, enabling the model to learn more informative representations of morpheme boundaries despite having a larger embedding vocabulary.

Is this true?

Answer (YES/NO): NO